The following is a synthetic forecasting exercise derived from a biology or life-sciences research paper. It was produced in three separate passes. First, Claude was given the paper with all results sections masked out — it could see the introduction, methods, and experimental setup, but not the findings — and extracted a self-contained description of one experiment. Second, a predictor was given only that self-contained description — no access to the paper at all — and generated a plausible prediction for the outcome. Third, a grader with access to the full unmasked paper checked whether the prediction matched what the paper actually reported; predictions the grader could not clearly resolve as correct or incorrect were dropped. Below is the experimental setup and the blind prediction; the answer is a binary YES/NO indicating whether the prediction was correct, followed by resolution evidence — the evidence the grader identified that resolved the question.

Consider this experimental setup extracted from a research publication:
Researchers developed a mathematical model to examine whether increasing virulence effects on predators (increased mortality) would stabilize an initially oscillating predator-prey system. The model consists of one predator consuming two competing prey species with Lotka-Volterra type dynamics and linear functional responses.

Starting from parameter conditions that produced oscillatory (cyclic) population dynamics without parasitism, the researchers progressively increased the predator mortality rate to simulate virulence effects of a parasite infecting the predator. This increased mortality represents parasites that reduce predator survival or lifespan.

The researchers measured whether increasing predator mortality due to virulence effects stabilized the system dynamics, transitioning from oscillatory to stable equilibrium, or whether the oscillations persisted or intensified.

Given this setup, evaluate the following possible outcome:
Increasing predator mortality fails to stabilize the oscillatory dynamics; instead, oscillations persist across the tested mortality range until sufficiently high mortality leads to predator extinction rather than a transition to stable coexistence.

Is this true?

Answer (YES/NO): NO